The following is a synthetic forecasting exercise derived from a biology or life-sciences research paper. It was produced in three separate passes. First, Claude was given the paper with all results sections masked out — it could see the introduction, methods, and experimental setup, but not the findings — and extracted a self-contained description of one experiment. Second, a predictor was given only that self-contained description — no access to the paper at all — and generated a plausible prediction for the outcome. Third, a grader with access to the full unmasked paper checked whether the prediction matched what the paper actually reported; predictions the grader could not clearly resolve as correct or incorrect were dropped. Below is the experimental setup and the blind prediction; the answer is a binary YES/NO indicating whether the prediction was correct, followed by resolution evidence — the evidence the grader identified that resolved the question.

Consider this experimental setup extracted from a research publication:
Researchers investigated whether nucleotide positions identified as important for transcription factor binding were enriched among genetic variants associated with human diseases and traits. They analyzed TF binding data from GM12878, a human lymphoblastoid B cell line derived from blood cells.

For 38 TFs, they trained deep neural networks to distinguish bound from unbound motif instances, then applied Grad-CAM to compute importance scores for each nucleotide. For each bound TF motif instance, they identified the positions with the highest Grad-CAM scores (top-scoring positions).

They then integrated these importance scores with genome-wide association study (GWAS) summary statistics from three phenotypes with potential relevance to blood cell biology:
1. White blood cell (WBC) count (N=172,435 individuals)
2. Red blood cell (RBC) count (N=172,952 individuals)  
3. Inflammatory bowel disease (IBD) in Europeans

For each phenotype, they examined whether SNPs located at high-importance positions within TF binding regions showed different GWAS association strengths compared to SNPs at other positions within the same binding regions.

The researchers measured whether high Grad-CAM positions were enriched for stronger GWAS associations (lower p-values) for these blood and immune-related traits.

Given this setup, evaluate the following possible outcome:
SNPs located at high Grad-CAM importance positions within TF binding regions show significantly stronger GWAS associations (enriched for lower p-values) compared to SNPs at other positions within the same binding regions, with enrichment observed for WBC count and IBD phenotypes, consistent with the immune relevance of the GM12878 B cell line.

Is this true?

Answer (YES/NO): YES